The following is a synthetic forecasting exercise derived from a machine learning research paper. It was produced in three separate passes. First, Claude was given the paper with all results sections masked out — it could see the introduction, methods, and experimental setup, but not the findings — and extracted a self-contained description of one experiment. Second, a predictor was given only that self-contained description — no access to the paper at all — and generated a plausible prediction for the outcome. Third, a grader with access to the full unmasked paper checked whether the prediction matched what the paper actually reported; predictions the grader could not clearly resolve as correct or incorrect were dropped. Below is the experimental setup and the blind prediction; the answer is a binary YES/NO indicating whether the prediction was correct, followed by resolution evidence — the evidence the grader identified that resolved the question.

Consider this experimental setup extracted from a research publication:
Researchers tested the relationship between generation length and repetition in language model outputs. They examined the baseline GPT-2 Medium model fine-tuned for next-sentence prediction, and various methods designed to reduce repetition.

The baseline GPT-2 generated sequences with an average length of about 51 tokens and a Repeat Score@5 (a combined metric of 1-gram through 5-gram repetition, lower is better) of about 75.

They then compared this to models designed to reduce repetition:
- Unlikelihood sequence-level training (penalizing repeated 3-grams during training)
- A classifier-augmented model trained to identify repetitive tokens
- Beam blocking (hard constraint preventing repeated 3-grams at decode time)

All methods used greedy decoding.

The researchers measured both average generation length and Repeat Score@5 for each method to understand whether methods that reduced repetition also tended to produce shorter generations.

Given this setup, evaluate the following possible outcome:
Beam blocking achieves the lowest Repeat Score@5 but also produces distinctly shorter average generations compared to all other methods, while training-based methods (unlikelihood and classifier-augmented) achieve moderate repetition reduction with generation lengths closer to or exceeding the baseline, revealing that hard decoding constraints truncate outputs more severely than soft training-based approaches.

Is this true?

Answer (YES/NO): NO